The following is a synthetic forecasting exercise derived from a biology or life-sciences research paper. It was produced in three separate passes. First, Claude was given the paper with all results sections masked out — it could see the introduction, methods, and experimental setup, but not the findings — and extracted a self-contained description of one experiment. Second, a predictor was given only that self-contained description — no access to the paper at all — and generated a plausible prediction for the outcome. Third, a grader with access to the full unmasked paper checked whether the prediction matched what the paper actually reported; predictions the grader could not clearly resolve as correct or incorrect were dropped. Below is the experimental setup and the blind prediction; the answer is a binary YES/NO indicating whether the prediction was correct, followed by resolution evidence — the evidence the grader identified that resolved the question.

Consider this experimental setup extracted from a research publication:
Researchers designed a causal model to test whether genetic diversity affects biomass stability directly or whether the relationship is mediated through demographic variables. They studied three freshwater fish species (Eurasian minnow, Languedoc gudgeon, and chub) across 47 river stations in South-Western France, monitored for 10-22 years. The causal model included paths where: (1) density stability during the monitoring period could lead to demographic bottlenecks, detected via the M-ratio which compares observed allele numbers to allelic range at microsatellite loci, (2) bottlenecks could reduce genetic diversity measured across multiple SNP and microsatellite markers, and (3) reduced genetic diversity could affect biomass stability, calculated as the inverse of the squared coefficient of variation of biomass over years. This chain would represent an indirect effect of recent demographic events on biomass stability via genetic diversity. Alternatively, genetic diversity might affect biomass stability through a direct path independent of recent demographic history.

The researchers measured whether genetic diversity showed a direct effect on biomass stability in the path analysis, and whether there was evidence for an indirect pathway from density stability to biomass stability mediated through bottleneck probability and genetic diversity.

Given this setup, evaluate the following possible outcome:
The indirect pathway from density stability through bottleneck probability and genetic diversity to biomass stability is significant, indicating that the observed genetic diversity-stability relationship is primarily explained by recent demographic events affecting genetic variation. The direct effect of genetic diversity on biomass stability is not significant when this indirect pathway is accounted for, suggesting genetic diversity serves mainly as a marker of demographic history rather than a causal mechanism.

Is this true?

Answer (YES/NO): NO